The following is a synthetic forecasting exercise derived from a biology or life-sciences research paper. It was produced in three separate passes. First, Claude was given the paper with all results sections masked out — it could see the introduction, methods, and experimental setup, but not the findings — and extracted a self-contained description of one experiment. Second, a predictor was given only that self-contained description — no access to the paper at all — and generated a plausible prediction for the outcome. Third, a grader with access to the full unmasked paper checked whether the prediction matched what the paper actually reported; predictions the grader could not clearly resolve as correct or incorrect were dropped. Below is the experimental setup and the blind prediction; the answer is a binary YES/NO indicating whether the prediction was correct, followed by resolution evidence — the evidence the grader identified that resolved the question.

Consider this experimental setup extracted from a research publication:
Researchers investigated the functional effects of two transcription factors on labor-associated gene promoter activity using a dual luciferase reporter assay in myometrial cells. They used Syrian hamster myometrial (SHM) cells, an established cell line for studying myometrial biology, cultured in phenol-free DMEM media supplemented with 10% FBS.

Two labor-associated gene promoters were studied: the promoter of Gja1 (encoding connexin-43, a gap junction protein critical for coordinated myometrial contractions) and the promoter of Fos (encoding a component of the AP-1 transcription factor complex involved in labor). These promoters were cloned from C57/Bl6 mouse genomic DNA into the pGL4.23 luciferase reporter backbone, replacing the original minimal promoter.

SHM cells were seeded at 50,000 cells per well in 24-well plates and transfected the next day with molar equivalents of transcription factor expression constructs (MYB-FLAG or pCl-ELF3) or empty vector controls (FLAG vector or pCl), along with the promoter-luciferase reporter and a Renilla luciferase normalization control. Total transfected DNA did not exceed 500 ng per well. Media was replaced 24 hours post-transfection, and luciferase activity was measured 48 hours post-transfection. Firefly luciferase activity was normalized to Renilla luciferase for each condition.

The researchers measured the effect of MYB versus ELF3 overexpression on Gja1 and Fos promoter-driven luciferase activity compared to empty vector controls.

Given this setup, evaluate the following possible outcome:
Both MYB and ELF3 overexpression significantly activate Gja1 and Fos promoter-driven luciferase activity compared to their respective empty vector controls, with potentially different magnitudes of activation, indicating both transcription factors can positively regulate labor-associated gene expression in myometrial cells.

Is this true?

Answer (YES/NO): NO